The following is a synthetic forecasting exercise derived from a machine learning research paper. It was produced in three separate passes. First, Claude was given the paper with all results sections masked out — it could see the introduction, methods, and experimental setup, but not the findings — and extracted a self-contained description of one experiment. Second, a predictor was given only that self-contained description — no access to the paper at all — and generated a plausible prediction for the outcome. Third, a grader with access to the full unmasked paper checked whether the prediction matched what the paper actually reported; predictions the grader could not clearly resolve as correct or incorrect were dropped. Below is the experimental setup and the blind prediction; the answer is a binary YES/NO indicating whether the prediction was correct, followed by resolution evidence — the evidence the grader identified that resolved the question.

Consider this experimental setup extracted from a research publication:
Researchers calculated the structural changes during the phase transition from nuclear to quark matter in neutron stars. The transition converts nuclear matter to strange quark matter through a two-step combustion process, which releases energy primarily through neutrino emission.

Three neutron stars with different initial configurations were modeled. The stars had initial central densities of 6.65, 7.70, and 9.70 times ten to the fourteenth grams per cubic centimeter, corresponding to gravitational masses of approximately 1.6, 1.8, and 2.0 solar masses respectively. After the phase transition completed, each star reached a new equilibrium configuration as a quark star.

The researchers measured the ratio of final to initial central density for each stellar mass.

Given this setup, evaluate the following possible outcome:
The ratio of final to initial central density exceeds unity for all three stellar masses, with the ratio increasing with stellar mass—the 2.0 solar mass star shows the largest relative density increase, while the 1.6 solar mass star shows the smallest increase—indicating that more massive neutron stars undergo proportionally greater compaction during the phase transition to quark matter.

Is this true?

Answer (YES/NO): YES